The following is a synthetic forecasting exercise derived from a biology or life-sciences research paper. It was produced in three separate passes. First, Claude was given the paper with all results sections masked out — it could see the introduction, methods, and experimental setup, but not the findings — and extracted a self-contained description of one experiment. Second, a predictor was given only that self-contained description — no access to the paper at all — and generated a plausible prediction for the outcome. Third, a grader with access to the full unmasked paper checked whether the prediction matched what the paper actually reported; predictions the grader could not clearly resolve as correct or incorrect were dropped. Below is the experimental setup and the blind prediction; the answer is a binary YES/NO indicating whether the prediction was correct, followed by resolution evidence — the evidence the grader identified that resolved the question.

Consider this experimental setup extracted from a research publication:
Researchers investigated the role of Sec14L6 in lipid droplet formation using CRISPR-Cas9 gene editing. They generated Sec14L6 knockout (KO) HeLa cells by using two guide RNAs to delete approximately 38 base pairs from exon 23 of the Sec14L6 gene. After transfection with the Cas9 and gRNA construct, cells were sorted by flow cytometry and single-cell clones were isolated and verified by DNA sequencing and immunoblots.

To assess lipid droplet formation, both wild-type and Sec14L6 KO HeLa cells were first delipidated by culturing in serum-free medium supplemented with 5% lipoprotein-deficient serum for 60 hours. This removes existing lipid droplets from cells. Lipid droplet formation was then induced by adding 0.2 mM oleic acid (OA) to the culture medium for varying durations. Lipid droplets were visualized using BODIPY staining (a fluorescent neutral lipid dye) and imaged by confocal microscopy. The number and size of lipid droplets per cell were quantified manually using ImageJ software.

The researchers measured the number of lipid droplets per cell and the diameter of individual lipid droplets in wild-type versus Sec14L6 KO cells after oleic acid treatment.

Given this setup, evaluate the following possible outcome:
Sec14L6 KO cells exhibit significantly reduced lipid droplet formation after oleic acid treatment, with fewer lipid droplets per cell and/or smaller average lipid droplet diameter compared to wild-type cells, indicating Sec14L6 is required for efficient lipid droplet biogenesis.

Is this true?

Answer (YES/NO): YES